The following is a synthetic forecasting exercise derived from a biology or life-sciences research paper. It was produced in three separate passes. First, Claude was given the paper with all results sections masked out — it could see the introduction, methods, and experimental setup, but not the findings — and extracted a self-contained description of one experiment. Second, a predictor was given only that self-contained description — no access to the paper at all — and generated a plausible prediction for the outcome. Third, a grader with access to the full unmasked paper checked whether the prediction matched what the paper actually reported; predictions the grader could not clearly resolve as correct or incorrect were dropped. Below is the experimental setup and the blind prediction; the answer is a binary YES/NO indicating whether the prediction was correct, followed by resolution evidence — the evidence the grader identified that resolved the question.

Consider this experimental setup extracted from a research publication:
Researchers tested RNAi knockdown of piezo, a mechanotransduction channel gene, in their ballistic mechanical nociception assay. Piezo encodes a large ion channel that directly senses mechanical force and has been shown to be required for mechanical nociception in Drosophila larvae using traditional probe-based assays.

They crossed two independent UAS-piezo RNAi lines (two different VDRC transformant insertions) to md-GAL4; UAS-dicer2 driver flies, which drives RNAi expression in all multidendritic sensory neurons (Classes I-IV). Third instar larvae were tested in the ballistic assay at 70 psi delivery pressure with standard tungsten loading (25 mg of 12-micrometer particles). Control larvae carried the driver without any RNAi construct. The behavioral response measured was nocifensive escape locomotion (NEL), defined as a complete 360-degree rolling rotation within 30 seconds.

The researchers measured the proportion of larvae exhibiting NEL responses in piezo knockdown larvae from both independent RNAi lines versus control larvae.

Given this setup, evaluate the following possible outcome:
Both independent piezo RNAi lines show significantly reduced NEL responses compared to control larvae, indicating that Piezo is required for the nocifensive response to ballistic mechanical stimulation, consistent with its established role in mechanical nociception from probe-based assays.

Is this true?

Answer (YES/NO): NO